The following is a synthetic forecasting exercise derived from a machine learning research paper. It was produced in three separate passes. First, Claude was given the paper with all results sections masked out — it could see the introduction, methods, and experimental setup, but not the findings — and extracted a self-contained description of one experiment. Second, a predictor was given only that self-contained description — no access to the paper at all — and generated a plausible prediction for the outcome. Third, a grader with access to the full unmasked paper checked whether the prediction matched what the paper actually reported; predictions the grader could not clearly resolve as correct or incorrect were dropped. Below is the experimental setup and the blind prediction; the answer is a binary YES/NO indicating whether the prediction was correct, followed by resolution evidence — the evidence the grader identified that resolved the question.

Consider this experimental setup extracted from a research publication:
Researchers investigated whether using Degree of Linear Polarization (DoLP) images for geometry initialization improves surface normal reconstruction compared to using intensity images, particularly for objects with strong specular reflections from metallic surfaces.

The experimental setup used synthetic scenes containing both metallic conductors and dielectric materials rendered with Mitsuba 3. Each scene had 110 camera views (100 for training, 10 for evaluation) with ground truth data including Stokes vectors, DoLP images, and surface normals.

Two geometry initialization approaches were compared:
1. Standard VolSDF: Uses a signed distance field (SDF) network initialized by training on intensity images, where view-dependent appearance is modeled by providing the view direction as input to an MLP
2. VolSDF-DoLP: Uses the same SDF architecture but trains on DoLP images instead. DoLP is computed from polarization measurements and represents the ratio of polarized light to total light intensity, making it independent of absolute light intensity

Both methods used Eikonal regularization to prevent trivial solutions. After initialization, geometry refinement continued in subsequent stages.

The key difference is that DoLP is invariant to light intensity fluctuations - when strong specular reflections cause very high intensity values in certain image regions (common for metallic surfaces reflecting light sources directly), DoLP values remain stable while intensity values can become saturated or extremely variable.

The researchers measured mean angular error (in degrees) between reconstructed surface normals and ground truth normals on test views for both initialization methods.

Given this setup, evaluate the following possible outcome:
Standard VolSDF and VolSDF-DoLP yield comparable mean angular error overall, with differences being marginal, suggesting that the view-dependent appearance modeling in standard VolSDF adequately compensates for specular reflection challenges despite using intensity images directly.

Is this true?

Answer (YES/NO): NO